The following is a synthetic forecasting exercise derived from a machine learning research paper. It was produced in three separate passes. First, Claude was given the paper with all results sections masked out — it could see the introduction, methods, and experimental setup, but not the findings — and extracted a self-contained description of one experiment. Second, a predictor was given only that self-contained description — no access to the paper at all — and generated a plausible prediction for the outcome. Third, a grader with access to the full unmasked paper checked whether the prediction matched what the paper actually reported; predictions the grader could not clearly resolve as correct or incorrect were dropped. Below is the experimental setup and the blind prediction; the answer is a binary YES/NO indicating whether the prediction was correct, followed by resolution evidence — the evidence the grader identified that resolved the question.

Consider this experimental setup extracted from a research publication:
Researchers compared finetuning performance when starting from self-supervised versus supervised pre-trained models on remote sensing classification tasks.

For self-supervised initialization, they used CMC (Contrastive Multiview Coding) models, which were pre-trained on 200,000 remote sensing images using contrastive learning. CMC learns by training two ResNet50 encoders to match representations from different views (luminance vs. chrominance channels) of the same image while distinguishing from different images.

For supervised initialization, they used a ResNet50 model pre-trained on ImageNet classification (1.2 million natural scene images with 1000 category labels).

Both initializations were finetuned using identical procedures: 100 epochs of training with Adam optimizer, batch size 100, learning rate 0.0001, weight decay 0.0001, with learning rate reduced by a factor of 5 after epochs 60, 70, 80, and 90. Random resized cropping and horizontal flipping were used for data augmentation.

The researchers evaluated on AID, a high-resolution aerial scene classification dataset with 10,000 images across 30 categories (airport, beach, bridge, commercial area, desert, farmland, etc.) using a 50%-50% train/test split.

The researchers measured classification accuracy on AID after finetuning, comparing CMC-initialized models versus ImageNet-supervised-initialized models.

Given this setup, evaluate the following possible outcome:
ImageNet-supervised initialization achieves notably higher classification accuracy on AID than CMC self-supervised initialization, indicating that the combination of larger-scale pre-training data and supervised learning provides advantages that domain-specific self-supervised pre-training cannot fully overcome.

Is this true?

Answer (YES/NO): YES